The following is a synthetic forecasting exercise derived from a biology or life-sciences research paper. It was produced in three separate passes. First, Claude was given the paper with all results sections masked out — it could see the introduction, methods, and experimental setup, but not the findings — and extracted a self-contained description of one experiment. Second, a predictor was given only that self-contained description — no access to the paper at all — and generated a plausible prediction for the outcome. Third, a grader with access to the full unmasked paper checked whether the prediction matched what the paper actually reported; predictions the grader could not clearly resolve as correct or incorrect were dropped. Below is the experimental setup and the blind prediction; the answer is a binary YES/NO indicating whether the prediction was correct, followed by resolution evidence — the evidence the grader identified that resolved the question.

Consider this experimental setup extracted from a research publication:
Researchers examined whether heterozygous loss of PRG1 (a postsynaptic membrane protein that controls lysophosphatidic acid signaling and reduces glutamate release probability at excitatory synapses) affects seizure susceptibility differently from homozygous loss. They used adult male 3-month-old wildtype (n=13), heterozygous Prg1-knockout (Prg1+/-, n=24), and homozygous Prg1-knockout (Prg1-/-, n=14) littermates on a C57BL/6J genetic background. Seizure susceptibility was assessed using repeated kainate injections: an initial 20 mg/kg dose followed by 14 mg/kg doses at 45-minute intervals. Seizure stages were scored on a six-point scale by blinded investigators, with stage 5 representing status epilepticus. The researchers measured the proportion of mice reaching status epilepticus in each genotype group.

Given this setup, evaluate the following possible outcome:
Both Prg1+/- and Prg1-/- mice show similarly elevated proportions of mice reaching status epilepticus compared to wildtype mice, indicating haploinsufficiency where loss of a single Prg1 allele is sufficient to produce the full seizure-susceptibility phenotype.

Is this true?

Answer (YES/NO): YES